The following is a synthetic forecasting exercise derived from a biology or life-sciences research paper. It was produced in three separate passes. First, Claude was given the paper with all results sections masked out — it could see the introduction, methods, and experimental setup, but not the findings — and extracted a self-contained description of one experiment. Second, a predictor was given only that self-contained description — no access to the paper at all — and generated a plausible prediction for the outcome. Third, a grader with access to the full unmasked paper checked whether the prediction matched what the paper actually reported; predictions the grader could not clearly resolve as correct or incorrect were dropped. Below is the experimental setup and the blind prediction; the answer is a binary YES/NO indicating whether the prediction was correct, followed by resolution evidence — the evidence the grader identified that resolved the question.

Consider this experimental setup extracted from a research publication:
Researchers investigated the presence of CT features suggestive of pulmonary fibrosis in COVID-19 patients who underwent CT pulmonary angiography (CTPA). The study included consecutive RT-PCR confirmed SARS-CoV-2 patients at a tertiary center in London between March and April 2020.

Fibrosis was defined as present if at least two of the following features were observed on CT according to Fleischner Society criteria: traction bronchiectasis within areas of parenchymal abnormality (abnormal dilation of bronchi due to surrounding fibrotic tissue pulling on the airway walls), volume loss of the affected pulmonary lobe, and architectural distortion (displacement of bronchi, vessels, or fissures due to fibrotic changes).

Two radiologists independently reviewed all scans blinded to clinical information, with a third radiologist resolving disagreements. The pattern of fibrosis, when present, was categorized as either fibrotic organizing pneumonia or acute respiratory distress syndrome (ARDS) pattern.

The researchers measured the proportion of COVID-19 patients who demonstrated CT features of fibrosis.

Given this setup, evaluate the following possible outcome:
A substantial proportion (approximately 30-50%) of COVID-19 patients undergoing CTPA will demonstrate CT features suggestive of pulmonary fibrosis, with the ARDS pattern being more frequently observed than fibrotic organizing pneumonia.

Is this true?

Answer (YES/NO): NO